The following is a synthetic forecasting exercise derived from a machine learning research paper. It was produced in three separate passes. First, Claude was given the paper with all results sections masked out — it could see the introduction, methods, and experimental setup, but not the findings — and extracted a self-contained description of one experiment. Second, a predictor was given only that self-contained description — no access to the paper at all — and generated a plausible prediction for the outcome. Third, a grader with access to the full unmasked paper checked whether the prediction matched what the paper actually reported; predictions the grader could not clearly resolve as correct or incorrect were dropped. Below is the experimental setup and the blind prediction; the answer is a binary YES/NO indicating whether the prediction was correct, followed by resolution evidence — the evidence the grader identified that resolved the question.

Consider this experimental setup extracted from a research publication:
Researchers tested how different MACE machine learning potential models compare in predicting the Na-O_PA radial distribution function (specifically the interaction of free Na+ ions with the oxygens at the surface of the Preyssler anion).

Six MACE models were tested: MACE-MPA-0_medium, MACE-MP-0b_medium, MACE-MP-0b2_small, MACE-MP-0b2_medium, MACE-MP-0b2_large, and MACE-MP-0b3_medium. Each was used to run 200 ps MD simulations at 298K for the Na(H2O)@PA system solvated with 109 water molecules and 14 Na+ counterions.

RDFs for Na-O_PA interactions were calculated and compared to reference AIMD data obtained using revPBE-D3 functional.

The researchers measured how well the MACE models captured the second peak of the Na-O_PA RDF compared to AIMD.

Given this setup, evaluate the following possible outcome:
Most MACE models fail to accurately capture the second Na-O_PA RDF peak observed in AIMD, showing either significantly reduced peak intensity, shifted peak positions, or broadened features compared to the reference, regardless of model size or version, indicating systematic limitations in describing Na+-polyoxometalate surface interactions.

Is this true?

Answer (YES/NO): NO